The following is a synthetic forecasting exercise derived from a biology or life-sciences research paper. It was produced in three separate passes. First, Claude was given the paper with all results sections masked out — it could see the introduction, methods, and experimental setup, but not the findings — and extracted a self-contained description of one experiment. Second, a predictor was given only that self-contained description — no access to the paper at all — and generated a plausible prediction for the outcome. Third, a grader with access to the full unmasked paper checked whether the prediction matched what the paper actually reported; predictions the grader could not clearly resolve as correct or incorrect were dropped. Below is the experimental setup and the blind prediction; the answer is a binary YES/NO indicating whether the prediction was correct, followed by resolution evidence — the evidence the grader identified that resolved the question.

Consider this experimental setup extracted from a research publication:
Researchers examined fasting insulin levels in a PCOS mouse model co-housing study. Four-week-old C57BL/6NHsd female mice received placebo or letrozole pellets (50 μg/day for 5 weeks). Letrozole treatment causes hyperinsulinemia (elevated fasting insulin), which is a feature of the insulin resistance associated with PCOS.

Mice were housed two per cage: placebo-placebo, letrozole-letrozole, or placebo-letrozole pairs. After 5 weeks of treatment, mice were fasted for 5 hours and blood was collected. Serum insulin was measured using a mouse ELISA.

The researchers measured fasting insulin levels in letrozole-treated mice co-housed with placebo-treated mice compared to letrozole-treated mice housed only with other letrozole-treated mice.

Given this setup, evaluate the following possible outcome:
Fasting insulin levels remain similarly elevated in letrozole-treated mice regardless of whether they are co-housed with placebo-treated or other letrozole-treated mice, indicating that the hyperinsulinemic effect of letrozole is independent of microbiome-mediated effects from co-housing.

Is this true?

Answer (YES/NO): NO